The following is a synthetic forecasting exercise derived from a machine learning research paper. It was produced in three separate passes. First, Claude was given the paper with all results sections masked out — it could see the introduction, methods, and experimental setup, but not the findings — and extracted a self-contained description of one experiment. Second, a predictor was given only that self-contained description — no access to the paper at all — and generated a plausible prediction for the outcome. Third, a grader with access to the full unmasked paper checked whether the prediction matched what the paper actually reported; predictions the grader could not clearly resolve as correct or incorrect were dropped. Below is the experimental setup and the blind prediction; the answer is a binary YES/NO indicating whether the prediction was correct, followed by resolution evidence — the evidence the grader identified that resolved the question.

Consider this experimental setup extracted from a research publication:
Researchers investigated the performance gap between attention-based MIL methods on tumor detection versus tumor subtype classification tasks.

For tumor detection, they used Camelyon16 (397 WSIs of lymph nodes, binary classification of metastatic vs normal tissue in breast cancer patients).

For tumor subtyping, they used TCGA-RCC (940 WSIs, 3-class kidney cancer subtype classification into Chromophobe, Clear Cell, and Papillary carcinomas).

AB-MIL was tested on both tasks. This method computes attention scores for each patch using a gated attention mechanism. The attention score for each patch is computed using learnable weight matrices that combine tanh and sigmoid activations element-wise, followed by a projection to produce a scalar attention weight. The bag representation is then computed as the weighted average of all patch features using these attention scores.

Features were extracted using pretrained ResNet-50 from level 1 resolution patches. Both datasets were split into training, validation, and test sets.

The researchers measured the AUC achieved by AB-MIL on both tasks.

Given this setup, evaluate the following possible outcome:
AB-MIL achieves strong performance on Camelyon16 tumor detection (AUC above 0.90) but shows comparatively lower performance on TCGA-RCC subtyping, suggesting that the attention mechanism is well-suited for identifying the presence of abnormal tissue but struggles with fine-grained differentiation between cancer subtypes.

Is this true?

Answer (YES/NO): NO